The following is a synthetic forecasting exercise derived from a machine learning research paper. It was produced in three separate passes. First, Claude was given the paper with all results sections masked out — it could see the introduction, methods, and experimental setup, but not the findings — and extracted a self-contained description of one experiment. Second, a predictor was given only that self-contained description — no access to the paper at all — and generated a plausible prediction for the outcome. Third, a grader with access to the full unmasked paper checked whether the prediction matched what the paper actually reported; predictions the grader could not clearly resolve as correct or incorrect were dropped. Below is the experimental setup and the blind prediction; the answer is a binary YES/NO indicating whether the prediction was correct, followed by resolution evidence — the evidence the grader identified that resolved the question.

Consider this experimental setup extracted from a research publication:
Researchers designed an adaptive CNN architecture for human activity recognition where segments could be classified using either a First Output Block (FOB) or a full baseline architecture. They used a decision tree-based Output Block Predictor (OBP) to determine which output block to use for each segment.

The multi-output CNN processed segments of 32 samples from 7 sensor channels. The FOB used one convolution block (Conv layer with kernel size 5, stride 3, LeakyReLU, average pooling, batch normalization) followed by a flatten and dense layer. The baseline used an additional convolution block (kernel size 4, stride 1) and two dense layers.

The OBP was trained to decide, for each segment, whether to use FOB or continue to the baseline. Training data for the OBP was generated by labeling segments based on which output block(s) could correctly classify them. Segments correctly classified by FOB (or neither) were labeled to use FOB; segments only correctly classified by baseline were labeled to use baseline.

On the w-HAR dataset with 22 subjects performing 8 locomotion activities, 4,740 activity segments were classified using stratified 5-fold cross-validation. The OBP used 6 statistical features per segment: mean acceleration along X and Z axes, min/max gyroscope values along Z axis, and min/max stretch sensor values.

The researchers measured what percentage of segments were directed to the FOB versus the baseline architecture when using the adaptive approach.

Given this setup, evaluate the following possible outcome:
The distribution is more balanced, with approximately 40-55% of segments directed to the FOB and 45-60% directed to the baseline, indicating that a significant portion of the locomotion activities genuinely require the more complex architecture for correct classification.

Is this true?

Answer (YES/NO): NO